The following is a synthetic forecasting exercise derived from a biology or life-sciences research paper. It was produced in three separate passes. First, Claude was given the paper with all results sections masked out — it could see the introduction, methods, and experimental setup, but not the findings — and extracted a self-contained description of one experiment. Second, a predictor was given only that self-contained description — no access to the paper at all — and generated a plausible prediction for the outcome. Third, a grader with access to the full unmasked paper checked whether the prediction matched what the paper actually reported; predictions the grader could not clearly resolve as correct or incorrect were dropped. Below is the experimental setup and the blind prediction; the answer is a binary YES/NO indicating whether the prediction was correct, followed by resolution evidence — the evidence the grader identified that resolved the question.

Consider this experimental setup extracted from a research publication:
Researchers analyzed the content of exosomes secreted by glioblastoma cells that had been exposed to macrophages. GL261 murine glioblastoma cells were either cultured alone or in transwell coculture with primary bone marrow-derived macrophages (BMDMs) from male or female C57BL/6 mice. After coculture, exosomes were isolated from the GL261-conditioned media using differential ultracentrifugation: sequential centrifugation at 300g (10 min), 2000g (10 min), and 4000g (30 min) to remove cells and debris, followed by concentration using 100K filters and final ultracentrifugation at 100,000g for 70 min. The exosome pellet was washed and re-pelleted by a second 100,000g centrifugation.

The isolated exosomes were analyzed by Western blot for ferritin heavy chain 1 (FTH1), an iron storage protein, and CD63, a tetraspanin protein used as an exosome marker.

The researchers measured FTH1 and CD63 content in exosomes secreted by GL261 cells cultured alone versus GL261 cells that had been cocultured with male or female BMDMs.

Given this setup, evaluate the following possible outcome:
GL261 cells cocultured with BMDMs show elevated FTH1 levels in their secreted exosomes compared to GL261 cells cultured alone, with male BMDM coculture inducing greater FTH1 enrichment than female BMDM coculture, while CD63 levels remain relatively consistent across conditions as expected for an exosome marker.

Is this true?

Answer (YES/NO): NO